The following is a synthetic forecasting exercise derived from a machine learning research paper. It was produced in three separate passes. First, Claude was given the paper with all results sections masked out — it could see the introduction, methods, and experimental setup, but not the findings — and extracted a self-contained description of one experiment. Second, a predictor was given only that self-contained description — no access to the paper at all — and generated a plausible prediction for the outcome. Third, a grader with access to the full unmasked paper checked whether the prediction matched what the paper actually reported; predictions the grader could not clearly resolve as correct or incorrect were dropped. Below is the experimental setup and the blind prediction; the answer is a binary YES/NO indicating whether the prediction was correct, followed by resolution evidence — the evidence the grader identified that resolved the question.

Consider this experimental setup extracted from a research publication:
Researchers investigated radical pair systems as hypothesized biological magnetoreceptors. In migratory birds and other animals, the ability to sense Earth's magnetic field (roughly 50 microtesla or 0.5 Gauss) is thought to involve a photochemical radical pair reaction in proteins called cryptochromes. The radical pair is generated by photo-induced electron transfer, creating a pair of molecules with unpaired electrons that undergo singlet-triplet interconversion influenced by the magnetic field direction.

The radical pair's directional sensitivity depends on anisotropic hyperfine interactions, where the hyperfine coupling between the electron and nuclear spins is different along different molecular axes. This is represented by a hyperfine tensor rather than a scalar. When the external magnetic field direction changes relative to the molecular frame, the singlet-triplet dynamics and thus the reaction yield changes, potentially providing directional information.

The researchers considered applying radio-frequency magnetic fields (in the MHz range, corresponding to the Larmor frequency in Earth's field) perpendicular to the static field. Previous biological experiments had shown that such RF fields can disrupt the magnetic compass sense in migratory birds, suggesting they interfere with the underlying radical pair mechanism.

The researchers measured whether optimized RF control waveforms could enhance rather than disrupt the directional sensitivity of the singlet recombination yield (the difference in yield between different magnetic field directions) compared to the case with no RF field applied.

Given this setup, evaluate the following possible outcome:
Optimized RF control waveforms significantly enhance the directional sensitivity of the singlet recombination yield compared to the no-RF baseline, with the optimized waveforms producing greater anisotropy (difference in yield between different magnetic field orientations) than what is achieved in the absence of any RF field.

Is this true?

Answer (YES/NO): YES